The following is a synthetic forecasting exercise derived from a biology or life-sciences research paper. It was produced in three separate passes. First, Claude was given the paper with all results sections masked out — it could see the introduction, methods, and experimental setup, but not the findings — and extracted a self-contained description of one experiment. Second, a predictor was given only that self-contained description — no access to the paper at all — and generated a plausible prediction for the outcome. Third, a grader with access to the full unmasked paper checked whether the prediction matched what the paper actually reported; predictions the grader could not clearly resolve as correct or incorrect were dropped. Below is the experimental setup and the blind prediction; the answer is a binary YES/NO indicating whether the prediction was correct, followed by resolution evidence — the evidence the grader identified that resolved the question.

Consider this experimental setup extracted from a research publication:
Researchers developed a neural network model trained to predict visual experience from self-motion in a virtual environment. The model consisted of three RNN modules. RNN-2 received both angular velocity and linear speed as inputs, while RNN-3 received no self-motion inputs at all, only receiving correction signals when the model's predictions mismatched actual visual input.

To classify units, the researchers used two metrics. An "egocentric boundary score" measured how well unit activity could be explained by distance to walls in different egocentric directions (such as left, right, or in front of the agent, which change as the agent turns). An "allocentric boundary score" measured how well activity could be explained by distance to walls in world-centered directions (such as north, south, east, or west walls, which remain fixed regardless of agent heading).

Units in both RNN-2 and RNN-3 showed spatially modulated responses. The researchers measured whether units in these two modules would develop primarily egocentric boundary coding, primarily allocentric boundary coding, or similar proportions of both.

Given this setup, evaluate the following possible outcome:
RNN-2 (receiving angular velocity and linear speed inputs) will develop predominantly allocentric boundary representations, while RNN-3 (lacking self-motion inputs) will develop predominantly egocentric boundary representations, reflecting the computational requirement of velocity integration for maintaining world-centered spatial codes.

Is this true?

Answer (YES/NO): NO